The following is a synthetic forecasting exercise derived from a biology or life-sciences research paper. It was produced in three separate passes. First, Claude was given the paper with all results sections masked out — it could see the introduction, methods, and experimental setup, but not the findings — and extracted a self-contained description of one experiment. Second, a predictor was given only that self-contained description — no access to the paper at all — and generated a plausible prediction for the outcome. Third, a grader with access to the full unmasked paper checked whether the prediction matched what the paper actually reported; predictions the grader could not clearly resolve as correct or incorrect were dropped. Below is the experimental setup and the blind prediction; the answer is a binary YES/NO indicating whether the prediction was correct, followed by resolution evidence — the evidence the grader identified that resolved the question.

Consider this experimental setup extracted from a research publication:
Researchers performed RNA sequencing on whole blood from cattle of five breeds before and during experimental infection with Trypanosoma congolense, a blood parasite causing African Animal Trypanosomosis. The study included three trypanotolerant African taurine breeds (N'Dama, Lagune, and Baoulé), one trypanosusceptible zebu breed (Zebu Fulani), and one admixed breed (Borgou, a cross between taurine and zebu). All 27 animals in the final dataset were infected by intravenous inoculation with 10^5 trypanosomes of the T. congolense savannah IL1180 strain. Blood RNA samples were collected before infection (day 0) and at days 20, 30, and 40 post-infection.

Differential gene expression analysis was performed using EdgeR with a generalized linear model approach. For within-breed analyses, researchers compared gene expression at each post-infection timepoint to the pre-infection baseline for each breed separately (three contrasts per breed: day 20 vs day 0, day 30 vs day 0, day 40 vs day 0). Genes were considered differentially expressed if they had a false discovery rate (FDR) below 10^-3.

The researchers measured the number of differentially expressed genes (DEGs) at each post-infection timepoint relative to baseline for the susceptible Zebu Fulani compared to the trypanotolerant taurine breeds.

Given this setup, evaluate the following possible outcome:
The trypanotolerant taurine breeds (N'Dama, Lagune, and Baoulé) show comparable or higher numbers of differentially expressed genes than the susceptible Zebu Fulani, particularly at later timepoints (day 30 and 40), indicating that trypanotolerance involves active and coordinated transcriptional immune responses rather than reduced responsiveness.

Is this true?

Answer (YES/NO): NO